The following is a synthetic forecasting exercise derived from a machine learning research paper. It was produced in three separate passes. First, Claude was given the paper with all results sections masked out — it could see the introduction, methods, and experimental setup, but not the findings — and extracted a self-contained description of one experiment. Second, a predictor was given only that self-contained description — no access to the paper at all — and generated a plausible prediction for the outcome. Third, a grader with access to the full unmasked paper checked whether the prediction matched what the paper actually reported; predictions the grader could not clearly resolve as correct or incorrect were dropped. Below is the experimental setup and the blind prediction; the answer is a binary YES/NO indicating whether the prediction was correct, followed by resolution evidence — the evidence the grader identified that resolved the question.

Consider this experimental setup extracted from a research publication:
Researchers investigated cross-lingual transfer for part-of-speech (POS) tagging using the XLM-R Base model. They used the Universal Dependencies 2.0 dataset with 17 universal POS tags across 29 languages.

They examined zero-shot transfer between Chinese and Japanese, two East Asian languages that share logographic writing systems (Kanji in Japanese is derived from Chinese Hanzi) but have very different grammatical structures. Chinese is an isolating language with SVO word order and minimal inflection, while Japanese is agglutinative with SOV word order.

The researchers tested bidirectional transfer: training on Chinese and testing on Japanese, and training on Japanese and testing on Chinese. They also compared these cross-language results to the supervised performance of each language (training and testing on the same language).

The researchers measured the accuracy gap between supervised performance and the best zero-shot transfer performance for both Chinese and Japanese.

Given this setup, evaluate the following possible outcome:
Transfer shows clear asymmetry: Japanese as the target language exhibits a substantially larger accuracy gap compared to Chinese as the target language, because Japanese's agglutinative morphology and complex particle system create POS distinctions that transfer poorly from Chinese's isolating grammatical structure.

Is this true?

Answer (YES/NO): YES